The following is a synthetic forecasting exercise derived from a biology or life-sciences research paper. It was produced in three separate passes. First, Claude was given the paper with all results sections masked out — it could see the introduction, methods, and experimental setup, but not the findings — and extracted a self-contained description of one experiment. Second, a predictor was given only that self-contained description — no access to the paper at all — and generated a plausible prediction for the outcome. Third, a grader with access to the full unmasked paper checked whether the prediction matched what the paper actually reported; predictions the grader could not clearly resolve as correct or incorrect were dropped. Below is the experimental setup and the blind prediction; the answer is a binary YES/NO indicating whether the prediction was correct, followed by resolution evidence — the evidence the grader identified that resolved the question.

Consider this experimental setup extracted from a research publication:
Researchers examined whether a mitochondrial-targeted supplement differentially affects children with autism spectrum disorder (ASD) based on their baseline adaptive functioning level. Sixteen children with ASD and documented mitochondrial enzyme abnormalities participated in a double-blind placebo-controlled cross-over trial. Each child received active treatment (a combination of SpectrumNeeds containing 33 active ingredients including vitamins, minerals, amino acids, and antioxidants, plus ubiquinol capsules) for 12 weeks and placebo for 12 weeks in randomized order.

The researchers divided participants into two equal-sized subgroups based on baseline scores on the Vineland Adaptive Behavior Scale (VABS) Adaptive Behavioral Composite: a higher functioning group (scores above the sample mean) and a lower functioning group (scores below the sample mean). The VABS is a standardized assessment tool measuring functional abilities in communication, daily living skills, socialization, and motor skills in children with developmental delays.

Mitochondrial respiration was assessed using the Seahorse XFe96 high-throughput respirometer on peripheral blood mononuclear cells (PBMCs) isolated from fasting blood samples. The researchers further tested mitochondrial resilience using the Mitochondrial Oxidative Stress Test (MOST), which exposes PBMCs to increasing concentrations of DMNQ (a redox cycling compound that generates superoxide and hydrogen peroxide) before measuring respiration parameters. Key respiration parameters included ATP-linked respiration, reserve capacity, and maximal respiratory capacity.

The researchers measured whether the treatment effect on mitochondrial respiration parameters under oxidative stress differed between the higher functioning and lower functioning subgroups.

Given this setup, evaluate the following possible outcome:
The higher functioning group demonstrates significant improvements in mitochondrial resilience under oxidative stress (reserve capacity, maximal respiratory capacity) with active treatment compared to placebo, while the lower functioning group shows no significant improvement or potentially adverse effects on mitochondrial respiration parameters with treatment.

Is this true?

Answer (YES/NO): NO